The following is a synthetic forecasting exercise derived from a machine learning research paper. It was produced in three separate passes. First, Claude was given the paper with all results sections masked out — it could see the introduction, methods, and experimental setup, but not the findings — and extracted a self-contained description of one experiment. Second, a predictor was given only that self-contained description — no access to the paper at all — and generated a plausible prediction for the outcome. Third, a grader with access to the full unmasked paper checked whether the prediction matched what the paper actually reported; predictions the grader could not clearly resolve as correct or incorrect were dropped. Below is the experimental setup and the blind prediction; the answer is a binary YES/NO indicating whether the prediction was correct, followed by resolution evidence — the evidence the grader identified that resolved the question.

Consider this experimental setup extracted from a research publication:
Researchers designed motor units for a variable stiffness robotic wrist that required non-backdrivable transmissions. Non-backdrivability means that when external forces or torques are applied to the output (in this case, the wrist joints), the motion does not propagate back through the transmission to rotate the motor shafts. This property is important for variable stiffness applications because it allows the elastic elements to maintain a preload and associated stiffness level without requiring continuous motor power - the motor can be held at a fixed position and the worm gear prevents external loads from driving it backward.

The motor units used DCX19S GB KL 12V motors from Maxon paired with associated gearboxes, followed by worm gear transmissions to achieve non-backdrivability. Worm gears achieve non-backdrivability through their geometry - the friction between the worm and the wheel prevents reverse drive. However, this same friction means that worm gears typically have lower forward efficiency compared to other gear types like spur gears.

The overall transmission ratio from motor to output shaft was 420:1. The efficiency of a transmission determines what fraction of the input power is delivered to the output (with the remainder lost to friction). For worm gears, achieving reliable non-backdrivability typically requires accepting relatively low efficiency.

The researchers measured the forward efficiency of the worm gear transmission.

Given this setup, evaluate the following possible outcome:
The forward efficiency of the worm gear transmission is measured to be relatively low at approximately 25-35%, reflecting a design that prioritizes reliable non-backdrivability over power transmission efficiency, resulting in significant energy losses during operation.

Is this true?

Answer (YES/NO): YES